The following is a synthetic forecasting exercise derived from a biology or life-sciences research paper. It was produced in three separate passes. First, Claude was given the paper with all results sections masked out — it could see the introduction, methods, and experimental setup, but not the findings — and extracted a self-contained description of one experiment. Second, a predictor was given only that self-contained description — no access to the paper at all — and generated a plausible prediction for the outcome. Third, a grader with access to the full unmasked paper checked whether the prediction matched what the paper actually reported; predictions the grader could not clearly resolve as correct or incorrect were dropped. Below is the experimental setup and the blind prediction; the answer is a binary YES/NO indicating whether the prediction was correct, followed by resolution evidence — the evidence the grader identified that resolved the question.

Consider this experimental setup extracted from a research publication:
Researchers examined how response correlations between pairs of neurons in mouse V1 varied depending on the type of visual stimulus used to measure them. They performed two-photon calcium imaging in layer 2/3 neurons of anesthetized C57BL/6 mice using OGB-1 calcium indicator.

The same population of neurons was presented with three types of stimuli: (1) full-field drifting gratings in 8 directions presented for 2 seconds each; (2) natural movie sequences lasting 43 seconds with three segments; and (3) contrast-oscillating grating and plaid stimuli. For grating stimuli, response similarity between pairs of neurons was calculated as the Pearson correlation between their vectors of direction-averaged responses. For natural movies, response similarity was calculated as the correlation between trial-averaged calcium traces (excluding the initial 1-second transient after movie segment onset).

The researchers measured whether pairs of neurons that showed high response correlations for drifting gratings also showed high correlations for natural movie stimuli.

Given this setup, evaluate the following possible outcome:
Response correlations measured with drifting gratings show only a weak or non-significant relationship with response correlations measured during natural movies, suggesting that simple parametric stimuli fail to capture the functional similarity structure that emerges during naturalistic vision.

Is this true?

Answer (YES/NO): YES